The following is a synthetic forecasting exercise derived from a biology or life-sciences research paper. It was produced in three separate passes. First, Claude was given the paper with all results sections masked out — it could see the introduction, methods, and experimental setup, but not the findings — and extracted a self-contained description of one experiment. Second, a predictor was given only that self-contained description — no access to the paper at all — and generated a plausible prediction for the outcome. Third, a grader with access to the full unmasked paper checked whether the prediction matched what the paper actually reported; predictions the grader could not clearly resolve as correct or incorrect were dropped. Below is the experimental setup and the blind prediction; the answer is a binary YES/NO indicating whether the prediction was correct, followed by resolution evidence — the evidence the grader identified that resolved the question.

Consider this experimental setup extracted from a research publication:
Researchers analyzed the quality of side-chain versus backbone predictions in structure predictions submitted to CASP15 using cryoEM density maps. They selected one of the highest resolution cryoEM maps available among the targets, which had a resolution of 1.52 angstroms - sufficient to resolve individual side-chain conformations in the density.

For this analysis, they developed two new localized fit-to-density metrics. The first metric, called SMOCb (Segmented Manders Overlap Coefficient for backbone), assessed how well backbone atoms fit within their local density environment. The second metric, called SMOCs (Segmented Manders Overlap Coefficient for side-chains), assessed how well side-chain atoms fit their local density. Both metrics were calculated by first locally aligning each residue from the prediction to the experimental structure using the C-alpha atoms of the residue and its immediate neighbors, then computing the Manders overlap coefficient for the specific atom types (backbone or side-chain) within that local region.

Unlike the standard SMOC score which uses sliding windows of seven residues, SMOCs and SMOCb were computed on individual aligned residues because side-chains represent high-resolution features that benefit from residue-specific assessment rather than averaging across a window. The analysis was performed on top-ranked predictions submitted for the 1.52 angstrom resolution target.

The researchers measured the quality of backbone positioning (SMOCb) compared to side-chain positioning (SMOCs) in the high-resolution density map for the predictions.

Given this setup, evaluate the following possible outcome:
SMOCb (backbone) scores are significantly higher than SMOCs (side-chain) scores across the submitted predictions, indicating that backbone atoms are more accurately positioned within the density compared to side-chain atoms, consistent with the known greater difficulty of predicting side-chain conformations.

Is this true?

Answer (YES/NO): YES